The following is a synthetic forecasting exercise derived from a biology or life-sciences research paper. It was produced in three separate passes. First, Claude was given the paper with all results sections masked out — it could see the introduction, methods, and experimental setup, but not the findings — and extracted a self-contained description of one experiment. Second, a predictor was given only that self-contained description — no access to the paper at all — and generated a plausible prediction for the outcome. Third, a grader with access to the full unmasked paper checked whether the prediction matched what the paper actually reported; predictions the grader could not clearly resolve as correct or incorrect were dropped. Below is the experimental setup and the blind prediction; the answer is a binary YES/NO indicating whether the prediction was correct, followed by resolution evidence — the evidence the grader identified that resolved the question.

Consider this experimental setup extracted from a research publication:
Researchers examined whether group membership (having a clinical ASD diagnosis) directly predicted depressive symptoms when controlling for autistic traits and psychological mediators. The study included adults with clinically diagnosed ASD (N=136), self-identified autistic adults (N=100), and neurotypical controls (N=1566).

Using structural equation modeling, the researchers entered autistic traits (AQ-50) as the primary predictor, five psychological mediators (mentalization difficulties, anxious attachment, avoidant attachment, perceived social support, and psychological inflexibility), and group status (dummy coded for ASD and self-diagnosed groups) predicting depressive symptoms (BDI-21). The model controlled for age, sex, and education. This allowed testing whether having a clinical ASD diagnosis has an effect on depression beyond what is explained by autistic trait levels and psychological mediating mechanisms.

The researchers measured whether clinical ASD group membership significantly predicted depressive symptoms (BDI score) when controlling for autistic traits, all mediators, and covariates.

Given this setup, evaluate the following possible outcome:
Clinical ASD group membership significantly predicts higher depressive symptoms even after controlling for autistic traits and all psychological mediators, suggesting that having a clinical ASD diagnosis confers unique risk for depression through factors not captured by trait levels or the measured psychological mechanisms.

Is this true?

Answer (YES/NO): YES